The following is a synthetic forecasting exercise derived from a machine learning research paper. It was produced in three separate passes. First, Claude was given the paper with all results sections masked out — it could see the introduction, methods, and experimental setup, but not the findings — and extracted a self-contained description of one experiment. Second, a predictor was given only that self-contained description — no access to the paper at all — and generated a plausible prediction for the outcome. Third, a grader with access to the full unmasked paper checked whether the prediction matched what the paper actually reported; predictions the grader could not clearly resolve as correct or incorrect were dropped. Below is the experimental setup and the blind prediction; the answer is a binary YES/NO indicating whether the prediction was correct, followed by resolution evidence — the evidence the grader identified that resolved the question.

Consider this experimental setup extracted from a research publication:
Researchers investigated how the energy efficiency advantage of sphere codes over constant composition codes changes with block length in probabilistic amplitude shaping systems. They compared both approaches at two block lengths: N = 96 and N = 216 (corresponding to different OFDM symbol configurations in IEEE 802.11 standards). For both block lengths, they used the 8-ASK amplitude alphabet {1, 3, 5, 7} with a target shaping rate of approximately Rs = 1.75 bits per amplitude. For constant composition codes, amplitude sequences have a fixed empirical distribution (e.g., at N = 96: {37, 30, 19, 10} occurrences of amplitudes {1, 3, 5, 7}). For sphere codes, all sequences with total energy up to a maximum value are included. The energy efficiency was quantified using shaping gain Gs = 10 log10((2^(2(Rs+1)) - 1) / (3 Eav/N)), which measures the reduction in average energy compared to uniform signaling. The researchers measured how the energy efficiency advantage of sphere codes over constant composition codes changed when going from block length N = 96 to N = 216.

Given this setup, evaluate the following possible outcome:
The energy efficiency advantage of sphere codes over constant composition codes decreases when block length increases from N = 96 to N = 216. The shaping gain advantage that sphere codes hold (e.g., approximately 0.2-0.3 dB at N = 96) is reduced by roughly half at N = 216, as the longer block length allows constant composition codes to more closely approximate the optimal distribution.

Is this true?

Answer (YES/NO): NO